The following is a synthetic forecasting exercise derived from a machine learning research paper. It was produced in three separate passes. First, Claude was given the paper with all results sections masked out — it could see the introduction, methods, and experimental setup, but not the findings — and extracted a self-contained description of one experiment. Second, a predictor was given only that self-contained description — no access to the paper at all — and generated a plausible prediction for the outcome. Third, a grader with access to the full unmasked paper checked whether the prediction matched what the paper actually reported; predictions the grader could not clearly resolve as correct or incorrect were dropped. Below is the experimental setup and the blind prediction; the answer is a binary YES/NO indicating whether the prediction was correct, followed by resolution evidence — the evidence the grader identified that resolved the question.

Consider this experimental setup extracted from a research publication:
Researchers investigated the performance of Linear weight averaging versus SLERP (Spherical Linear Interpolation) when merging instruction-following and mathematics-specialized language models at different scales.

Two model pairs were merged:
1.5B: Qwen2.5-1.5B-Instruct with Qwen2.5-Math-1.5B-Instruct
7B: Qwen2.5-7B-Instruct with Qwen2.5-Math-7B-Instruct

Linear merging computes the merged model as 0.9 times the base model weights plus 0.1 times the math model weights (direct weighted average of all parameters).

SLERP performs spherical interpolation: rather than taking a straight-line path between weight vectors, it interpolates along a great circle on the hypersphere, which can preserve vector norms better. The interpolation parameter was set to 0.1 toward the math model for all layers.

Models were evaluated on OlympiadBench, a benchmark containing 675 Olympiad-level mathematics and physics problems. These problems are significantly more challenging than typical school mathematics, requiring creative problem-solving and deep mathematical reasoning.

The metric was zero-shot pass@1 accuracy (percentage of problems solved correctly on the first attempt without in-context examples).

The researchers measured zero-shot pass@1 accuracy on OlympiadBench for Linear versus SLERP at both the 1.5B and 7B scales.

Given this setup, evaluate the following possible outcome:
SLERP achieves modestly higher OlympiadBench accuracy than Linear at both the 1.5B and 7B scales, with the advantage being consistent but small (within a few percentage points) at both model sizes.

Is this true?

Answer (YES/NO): NO